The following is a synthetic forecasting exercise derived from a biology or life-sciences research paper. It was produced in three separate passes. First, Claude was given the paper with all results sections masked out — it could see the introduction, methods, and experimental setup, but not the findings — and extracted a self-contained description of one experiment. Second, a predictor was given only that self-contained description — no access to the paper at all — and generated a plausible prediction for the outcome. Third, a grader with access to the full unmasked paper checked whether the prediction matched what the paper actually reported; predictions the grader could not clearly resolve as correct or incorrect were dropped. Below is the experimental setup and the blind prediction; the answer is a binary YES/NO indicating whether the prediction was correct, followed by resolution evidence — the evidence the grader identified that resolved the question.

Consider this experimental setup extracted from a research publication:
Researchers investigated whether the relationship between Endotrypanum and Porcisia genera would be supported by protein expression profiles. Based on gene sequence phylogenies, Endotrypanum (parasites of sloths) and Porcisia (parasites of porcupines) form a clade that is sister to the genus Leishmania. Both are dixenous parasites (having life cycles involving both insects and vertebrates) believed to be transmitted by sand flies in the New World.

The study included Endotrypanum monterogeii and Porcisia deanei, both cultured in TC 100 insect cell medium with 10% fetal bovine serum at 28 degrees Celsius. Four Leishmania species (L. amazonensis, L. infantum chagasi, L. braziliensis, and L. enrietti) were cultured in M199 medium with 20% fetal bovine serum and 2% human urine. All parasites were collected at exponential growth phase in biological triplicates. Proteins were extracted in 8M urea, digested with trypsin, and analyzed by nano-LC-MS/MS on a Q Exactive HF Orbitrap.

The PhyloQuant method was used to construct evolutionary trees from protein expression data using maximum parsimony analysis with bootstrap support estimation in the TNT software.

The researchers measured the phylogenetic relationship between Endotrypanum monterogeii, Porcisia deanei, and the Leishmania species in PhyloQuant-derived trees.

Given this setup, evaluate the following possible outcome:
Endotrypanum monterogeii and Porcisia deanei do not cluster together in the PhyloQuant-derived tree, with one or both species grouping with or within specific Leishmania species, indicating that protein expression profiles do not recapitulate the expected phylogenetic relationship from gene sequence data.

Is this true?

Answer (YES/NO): NO